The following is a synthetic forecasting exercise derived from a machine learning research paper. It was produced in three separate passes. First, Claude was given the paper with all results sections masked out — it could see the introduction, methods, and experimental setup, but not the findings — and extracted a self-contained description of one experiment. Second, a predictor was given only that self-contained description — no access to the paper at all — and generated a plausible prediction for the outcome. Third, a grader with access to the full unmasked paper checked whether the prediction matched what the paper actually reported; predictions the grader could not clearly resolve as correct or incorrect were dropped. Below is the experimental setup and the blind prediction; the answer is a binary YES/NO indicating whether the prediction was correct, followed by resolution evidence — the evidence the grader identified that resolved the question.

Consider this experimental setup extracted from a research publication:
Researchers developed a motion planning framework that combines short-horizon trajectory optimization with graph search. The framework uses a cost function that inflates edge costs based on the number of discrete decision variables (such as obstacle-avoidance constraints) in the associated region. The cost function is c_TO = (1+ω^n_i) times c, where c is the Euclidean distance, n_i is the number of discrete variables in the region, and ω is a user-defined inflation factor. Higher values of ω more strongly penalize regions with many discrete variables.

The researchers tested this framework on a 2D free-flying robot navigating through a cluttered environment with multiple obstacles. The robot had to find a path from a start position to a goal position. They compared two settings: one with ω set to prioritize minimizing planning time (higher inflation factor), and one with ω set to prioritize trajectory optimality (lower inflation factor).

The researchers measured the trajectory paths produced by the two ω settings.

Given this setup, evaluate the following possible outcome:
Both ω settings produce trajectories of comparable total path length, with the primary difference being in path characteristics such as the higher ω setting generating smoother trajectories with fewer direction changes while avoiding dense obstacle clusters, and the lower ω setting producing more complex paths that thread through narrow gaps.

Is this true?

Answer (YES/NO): NO